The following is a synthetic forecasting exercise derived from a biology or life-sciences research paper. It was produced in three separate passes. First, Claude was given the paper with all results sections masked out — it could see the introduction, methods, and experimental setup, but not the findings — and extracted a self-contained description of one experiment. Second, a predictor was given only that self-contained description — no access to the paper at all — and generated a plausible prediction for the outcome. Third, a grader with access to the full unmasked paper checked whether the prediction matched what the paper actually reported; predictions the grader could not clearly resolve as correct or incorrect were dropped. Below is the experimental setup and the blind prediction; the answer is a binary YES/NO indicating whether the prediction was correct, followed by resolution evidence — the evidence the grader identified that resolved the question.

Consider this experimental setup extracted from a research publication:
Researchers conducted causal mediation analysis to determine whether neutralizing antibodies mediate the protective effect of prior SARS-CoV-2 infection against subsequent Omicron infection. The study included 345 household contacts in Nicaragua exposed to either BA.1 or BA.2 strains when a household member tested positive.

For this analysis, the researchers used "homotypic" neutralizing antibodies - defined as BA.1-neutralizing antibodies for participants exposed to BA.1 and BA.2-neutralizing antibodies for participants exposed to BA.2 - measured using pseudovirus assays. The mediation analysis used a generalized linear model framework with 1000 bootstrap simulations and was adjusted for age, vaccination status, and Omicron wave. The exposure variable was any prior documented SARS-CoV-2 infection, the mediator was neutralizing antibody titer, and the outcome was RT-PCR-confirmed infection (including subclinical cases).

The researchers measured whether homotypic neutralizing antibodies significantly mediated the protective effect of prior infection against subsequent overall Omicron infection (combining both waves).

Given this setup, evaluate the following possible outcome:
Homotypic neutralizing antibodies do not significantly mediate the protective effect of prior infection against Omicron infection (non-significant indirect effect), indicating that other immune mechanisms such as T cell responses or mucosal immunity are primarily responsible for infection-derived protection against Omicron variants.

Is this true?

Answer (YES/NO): NO